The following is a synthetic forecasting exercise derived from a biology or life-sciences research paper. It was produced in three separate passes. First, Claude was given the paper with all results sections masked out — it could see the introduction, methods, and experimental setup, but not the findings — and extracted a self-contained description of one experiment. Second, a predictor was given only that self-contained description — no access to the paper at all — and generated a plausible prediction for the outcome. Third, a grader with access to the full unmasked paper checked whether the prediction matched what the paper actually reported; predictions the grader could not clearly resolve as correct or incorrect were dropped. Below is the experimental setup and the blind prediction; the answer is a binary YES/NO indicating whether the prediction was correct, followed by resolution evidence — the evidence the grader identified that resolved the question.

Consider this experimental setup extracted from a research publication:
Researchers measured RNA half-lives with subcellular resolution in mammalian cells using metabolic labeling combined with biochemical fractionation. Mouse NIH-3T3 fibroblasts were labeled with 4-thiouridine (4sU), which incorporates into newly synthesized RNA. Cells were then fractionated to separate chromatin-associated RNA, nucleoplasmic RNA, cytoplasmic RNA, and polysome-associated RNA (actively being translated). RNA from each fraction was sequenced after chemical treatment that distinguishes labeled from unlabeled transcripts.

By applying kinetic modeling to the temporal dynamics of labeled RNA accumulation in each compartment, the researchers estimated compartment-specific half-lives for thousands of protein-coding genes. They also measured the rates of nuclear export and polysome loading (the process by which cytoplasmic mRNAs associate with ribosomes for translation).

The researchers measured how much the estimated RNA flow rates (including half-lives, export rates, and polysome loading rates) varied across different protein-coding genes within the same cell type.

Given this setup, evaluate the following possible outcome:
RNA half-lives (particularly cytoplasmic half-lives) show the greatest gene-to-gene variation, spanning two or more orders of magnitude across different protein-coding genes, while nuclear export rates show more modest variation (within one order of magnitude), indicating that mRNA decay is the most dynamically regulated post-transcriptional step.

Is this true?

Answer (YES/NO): NO